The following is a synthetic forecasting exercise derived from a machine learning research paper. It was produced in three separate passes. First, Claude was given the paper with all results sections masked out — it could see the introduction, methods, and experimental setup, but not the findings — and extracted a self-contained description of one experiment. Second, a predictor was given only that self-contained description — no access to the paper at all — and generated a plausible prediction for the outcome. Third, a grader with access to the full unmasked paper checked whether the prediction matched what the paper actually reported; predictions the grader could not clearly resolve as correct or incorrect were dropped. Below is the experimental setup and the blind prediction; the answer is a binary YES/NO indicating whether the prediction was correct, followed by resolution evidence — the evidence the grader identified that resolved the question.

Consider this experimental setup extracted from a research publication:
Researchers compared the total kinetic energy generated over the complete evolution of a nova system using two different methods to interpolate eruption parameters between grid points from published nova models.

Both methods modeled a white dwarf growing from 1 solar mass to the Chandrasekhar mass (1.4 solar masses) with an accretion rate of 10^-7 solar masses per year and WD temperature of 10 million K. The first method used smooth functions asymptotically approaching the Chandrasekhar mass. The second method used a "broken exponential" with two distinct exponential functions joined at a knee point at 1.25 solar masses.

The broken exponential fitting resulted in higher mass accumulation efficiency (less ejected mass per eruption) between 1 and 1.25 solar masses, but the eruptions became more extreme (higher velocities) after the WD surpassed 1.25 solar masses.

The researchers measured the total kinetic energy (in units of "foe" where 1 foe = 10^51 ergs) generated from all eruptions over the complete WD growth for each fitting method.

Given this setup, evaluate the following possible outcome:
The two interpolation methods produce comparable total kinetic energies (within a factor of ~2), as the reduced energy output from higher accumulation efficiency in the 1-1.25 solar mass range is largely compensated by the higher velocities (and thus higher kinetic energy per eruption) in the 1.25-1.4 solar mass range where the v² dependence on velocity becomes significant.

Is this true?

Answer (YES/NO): NO